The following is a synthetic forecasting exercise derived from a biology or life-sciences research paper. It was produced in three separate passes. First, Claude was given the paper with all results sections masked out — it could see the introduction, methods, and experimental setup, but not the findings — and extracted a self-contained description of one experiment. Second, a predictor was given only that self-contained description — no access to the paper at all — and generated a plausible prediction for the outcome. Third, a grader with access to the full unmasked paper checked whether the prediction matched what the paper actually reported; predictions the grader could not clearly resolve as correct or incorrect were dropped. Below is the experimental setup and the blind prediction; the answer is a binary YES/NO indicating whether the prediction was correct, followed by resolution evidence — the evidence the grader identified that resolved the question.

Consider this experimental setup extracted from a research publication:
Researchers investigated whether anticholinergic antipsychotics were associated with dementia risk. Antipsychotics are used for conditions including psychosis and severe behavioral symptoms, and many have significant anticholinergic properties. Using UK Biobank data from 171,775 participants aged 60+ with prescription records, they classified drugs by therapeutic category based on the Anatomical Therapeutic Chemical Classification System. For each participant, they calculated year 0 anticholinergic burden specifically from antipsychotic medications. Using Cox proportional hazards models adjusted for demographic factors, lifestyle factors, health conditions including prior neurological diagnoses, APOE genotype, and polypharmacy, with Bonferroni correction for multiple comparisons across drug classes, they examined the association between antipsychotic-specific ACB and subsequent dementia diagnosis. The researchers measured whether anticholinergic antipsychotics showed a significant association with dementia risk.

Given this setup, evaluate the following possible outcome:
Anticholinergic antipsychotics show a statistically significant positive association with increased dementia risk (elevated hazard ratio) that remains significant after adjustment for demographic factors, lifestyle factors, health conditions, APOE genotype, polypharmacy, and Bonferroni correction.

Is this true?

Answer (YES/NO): NO